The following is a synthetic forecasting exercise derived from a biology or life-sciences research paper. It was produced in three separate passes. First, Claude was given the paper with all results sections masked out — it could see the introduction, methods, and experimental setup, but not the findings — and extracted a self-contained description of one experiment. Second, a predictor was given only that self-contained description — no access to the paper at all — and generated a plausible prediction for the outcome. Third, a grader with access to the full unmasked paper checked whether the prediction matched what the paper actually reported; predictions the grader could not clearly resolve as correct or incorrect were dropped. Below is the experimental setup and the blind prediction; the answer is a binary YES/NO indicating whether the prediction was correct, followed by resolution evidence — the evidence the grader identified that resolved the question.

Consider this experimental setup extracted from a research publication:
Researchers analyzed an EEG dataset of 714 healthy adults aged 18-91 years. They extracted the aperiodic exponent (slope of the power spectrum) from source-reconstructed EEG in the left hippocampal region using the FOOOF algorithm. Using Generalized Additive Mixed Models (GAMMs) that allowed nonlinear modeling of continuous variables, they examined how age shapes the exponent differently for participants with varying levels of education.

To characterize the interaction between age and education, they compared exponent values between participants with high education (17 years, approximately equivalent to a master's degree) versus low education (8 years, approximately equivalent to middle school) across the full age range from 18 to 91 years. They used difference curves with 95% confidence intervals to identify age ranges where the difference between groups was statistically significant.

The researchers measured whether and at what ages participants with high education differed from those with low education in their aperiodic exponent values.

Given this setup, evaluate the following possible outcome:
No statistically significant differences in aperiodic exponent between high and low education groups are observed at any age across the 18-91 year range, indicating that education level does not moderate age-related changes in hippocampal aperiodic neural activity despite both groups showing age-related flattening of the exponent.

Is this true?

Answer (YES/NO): NO